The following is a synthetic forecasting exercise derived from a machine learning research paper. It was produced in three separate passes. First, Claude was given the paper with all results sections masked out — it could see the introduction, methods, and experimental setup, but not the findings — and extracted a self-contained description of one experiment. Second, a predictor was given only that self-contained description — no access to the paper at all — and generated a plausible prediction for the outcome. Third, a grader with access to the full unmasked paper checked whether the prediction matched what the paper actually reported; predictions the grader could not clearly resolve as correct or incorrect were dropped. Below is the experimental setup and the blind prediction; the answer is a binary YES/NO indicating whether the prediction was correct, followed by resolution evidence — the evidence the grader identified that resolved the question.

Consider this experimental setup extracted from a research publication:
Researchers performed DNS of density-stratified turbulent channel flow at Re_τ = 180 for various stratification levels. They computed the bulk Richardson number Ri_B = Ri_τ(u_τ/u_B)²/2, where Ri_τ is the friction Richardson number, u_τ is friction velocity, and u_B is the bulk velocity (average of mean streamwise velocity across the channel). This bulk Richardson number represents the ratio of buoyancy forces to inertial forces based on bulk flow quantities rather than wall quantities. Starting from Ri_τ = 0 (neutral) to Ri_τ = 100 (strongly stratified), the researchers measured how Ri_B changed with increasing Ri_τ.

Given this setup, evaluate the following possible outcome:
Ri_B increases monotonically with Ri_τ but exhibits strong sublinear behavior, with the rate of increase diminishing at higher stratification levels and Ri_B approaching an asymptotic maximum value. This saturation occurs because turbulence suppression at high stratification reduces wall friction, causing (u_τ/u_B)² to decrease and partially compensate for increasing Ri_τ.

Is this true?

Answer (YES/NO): NO